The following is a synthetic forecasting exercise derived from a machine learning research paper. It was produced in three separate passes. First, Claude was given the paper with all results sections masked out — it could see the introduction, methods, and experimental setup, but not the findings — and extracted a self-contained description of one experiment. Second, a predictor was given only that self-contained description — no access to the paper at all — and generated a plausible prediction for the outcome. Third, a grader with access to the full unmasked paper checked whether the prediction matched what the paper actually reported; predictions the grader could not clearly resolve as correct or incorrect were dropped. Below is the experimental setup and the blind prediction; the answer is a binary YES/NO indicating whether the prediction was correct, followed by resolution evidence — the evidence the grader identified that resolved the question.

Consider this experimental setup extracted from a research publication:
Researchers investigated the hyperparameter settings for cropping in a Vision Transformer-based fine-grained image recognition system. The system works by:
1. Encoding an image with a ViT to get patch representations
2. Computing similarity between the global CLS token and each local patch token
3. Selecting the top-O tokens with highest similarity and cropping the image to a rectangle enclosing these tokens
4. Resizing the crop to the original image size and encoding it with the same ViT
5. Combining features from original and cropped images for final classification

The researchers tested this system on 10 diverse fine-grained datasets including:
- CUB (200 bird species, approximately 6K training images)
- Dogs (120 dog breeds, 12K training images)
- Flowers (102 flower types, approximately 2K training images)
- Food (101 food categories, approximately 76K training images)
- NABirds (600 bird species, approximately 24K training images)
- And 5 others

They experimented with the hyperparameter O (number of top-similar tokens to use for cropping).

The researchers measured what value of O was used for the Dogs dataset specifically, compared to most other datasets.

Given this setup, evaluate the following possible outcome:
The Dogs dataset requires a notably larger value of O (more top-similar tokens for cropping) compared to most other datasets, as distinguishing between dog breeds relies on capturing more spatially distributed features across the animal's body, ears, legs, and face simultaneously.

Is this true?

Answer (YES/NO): YES